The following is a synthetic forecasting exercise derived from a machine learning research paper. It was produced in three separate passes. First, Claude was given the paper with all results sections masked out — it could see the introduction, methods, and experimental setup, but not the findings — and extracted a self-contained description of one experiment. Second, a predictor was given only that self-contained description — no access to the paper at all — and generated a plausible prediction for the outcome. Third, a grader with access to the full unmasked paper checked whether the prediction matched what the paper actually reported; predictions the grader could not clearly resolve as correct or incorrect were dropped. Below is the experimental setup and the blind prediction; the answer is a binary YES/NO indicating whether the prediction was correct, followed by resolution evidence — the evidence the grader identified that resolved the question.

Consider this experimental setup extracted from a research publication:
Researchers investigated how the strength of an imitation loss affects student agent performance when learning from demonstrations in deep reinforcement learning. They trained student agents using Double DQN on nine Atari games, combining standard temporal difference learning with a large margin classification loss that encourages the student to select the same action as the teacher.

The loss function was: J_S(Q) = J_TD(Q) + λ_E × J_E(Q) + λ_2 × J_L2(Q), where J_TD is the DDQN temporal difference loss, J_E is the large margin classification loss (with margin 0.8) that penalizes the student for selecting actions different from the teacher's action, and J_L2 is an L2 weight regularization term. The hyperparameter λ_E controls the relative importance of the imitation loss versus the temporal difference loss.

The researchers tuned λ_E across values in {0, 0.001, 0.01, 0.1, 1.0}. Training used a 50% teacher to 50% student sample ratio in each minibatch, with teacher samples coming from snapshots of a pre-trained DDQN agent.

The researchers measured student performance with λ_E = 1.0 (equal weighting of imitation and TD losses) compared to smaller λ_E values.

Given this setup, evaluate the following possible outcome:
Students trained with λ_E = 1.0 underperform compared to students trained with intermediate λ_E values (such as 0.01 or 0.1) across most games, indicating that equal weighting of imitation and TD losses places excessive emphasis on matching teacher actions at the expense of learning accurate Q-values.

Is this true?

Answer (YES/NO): YES